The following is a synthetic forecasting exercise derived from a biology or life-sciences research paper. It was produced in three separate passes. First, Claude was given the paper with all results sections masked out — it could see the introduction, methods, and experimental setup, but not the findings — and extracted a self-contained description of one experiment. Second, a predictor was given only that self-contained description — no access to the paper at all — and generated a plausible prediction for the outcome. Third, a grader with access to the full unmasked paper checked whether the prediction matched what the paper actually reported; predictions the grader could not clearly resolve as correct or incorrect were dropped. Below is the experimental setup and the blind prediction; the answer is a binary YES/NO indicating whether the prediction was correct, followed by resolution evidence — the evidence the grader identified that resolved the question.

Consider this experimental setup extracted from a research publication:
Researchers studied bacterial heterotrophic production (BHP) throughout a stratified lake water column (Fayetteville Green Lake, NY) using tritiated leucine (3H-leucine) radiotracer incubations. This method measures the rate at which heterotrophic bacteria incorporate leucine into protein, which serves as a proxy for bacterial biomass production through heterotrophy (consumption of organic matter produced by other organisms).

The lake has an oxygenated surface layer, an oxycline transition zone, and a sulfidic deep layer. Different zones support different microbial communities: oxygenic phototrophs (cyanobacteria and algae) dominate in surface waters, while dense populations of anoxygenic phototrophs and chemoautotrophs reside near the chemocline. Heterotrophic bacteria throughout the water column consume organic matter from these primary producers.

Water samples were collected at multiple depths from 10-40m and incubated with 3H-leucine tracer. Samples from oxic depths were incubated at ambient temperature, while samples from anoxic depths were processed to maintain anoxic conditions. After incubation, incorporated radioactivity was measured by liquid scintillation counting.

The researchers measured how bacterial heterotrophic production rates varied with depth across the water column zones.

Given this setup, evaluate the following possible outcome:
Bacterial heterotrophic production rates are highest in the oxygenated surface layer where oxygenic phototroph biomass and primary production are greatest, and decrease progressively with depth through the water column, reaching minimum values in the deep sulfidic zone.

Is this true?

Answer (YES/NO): NO